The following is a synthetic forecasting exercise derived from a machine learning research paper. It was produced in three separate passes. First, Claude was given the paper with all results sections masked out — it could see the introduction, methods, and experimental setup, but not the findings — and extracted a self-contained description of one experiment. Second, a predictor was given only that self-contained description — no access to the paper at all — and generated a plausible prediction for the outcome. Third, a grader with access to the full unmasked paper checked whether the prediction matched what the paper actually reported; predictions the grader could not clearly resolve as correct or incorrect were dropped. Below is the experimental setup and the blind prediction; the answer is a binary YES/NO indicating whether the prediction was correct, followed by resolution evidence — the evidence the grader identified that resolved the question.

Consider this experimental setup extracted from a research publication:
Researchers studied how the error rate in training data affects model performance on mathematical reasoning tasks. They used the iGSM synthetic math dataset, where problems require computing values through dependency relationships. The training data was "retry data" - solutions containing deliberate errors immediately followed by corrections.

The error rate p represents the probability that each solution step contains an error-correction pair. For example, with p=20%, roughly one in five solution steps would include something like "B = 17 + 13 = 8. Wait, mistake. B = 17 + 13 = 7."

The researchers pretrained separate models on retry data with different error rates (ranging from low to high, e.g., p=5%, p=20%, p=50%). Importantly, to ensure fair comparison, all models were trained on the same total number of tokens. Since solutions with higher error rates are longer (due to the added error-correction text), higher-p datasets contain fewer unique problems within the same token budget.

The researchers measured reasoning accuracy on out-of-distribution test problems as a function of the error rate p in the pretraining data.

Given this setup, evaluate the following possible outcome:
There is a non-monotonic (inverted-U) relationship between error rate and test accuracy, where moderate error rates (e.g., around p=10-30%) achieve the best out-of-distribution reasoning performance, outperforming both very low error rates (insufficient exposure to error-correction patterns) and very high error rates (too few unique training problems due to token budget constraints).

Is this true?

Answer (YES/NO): NO